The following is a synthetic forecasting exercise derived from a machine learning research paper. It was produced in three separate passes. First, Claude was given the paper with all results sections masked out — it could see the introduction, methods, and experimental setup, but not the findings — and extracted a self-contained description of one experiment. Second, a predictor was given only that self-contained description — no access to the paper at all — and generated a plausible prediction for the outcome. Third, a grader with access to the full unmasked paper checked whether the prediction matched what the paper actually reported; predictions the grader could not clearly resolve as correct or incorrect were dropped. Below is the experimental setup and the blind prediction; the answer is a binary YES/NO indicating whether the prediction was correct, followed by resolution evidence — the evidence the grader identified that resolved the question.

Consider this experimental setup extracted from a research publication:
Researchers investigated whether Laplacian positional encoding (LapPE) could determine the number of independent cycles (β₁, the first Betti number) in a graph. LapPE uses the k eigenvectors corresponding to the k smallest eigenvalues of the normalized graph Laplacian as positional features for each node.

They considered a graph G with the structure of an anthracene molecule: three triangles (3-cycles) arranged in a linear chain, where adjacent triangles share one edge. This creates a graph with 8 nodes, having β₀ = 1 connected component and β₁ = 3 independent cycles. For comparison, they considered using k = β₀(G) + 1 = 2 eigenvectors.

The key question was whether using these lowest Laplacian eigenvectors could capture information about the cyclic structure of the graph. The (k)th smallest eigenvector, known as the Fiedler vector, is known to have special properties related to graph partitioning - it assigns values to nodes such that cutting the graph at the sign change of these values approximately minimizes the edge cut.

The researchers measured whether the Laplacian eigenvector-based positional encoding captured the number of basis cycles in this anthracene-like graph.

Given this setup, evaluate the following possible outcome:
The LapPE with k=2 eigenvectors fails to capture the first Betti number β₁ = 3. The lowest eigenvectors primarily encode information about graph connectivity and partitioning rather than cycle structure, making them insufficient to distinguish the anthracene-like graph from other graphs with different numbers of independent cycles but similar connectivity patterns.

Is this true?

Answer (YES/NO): YES